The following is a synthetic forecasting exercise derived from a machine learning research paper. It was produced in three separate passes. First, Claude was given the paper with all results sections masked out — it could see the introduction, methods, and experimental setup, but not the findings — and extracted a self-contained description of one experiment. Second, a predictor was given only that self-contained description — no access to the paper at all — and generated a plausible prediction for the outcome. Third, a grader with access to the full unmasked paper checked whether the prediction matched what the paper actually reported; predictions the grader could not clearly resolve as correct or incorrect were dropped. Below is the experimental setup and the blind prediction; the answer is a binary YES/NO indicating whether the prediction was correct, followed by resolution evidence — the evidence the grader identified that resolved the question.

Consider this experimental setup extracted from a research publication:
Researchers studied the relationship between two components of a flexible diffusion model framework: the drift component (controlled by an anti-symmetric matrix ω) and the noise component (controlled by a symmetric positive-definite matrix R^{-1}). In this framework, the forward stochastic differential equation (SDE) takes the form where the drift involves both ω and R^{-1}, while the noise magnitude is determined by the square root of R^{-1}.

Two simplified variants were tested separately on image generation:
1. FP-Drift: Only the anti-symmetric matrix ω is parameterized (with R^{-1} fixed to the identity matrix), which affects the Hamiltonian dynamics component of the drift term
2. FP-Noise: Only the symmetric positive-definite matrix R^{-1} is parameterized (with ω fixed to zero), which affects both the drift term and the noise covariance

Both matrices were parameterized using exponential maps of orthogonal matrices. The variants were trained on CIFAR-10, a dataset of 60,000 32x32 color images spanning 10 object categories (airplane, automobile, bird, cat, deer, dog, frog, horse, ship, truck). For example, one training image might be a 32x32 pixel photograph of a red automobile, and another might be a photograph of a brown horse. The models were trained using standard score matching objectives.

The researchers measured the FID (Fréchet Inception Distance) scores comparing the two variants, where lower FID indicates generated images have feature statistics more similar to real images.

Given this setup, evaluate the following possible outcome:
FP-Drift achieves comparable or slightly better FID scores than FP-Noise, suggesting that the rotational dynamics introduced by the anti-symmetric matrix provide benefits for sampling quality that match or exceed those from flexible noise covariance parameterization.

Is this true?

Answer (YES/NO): NO